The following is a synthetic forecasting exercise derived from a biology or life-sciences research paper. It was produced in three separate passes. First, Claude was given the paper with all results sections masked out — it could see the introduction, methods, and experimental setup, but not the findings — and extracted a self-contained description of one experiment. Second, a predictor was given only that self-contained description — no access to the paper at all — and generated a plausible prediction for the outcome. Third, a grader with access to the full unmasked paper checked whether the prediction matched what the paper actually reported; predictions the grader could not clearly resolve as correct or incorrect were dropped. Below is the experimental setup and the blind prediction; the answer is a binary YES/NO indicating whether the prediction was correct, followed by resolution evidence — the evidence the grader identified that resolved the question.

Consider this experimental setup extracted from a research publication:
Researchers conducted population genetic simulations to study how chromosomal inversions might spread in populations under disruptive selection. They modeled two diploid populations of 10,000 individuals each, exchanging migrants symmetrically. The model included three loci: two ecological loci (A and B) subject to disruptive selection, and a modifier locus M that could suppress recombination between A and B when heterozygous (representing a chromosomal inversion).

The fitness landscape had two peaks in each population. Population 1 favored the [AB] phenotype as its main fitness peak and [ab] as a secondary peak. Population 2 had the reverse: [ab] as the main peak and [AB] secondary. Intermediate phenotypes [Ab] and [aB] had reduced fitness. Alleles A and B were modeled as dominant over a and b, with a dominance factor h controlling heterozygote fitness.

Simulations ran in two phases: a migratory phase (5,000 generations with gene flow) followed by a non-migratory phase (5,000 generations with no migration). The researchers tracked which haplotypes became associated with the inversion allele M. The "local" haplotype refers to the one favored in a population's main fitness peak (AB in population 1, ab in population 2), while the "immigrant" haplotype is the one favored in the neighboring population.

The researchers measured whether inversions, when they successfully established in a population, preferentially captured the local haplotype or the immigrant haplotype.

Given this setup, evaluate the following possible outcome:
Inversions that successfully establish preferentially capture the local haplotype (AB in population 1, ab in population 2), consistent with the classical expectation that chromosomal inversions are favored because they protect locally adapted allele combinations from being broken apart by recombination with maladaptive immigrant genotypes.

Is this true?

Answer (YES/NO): YES